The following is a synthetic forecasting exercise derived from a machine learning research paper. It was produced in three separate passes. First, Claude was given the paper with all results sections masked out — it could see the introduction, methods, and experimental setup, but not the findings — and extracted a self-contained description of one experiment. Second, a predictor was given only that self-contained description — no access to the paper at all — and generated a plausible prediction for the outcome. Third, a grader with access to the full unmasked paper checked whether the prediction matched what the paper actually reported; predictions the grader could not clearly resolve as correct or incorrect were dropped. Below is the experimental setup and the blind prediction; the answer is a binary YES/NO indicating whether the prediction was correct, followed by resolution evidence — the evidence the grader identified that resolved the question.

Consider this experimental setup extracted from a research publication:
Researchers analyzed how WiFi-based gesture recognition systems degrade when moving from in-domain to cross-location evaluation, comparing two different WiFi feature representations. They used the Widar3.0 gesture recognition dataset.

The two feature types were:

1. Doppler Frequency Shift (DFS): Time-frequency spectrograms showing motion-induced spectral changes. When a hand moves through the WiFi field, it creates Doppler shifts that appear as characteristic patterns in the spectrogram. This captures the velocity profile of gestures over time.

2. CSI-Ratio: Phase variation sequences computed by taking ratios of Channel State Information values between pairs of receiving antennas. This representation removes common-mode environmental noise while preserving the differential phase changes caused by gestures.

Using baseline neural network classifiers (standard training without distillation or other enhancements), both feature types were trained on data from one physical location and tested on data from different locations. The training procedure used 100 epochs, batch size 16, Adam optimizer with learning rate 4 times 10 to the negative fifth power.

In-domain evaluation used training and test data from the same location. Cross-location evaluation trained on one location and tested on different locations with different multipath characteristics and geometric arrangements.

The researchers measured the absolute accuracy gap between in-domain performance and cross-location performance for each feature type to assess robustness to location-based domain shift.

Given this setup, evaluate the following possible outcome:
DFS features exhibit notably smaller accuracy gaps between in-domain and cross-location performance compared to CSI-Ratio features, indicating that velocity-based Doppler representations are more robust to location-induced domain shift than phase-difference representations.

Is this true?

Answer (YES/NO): NO